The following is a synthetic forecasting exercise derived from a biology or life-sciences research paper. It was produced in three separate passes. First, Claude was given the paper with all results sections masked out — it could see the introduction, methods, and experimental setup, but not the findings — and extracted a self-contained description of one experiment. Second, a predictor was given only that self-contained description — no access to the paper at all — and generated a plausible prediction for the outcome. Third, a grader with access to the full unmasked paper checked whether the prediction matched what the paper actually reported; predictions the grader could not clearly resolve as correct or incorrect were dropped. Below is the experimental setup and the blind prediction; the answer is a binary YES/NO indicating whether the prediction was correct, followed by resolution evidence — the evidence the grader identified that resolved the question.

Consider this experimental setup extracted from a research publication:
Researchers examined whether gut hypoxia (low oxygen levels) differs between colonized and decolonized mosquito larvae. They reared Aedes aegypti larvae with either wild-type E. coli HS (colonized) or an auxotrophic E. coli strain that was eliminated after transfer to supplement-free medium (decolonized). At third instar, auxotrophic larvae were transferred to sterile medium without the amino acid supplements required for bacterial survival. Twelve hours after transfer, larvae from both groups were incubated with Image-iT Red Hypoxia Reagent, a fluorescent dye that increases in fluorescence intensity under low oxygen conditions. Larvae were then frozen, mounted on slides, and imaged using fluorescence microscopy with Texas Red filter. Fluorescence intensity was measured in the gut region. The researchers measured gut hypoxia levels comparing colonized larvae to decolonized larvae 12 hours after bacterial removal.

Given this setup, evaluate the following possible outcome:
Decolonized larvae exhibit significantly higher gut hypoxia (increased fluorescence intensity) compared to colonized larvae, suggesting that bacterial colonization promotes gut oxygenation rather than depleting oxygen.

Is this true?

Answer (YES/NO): NO